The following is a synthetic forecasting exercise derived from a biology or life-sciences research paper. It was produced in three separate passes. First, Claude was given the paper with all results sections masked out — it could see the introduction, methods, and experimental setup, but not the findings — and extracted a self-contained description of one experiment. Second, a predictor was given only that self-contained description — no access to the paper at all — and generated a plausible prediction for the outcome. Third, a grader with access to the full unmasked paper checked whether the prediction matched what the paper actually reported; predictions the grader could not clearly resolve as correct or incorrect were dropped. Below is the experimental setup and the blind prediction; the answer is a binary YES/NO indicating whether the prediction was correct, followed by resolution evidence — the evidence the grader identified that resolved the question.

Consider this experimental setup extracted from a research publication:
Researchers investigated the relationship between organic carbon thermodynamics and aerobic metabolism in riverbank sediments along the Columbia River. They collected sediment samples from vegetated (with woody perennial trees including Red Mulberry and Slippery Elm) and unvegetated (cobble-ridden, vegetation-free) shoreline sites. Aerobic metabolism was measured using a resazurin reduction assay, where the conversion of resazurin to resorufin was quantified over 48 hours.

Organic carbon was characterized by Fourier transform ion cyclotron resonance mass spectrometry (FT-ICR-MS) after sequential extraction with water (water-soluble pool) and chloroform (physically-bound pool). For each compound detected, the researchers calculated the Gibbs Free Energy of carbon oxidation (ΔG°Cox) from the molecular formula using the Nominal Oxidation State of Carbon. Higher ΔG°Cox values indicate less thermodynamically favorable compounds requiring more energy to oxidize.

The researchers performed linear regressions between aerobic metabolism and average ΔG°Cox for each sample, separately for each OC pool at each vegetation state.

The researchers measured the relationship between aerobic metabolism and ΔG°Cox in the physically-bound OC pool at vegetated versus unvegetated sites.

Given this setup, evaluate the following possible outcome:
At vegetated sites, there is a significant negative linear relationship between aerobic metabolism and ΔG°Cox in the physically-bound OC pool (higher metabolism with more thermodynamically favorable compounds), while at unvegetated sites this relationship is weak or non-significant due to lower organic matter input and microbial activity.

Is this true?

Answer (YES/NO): NO